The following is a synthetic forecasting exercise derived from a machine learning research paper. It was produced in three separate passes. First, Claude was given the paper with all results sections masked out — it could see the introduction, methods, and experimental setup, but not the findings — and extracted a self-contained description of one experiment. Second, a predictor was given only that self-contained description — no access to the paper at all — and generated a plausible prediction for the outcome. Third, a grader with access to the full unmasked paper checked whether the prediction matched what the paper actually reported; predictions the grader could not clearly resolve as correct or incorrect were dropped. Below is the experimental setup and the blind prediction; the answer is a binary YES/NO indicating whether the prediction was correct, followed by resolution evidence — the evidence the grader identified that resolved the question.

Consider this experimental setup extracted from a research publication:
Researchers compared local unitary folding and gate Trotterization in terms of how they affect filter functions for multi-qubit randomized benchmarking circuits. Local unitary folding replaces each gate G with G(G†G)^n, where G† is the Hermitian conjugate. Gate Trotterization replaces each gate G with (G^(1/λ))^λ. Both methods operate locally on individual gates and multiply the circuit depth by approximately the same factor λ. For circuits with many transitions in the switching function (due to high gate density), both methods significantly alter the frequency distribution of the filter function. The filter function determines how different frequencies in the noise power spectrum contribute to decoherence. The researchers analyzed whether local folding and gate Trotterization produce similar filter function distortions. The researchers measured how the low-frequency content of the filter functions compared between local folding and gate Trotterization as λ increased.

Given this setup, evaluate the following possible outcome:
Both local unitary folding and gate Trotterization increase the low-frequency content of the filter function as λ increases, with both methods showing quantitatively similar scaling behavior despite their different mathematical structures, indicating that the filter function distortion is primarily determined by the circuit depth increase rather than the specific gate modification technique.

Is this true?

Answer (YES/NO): NO